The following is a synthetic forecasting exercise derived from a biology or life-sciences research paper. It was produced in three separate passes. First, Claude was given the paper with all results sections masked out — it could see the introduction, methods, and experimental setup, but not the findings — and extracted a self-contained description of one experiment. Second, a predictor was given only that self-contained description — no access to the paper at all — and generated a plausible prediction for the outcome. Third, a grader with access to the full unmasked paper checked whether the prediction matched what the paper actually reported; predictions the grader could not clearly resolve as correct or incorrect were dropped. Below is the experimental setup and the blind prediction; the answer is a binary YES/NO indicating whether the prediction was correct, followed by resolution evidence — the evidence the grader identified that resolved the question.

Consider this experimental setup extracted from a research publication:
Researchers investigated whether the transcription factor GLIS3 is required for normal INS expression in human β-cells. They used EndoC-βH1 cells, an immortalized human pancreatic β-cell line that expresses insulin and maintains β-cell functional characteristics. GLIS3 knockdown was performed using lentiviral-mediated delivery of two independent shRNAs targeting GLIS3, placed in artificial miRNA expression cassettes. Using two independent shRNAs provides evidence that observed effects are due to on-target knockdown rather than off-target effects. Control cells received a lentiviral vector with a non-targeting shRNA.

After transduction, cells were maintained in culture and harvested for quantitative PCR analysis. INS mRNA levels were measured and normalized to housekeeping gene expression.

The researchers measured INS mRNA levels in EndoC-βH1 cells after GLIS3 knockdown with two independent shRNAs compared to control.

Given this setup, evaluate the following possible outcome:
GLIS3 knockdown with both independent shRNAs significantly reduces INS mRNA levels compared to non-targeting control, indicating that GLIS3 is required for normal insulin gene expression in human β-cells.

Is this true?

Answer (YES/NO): YES